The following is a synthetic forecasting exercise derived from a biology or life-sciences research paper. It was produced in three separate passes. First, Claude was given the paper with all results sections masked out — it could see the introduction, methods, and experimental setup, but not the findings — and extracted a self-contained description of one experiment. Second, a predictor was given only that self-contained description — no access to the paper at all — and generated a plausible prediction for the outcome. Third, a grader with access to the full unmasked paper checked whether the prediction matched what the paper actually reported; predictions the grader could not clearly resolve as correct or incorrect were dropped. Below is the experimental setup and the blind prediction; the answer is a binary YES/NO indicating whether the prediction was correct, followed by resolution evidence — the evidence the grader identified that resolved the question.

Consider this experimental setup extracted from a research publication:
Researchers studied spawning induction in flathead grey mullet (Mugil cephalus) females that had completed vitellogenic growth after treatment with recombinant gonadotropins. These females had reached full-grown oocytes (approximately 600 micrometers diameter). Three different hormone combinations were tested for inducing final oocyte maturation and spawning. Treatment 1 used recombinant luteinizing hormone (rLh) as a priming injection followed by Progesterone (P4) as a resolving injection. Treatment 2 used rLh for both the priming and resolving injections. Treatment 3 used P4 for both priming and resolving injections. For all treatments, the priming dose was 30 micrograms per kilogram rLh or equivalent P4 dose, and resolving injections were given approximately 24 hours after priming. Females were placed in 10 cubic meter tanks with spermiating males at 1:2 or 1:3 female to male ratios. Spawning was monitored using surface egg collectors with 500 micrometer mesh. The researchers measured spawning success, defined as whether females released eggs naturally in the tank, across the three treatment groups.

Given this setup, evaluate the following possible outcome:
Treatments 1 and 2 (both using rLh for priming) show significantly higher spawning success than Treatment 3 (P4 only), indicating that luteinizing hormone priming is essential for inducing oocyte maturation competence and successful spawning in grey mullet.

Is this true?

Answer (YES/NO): YES